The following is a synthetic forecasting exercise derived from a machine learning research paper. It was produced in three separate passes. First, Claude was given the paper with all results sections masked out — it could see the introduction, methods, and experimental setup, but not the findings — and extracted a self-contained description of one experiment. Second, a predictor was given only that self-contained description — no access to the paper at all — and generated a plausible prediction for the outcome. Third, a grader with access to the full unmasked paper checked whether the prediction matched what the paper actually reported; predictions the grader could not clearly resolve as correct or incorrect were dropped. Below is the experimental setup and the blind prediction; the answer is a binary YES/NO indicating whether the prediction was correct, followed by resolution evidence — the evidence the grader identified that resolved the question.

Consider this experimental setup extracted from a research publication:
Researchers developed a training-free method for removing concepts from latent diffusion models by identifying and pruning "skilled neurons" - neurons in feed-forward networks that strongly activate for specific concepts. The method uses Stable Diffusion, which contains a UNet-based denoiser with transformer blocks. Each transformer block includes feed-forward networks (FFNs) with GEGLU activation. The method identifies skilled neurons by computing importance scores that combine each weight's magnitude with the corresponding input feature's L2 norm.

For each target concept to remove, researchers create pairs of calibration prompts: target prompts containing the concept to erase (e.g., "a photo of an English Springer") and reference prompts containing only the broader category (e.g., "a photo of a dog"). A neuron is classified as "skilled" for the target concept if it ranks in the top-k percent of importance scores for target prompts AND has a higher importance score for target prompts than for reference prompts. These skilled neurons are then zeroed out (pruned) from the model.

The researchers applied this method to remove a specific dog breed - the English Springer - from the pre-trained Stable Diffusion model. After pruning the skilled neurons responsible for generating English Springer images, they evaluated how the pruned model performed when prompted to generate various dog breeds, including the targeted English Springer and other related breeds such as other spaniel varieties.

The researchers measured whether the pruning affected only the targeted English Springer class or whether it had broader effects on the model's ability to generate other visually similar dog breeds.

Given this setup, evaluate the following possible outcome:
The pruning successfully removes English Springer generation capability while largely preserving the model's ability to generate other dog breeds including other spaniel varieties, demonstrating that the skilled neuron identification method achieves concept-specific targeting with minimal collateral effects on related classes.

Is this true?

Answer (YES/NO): NO